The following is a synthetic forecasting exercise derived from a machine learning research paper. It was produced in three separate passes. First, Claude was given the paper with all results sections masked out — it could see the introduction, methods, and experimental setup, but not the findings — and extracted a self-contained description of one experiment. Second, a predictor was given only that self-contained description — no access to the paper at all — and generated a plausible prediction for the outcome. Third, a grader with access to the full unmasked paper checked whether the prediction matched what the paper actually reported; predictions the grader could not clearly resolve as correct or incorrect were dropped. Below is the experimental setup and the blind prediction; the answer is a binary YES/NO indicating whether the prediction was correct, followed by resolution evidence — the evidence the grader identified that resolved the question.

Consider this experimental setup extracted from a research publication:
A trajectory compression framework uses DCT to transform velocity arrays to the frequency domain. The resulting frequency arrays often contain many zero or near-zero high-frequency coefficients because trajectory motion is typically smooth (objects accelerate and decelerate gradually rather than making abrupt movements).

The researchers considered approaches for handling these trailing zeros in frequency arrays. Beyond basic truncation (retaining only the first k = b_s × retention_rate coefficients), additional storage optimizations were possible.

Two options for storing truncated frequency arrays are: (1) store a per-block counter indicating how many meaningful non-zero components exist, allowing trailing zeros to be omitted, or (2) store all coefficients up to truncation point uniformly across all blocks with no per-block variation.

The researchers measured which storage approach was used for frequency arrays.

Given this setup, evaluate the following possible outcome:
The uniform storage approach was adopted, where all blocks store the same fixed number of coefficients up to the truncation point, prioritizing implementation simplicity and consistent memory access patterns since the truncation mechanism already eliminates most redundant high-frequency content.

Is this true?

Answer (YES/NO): NO